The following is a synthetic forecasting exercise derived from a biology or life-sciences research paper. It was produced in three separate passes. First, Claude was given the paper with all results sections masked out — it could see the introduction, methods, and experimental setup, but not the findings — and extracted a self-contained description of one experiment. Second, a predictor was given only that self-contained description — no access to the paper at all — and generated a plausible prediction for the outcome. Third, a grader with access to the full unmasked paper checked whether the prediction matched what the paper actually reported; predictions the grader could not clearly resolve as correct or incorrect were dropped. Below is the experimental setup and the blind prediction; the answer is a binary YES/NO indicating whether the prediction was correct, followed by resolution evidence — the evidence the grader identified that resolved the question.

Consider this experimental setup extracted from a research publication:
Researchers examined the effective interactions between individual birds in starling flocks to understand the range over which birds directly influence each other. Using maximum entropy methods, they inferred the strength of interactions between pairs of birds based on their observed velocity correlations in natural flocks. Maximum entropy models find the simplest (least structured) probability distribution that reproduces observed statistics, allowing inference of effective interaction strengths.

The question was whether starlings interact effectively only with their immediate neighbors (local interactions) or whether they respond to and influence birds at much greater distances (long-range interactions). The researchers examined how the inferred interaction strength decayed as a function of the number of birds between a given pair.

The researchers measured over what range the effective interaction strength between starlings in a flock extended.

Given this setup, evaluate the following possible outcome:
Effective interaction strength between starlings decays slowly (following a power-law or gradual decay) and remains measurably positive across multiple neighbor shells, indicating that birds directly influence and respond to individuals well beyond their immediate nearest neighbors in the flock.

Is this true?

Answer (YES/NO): NO